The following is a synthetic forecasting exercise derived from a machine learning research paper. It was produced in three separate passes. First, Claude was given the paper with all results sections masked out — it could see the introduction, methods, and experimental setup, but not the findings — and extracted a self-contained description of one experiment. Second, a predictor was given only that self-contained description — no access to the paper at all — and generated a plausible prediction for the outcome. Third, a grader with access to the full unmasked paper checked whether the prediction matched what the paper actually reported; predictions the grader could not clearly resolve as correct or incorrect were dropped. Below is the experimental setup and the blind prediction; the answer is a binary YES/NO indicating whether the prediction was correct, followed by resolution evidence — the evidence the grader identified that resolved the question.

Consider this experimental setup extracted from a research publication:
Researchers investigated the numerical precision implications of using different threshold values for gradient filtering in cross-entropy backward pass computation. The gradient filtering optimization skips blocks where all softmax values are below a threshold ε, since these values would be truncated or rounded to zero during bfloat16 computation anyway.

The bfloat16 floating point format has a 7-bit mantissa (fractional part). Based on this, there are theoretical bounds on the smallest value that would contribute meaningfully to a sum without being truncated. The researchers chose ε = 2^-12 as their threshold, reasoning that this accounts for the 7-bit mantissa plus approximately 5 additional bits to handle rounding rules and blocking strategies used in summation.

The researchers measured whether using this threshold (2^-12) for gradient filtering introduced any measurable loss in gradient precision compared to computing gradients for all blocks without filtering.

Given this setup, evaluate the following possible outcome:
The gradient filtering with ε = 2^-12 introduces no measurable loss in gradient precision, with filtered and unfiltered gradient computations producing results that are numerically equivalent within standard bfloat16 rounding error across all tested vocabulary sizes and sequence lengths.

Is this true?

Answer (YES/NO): YES